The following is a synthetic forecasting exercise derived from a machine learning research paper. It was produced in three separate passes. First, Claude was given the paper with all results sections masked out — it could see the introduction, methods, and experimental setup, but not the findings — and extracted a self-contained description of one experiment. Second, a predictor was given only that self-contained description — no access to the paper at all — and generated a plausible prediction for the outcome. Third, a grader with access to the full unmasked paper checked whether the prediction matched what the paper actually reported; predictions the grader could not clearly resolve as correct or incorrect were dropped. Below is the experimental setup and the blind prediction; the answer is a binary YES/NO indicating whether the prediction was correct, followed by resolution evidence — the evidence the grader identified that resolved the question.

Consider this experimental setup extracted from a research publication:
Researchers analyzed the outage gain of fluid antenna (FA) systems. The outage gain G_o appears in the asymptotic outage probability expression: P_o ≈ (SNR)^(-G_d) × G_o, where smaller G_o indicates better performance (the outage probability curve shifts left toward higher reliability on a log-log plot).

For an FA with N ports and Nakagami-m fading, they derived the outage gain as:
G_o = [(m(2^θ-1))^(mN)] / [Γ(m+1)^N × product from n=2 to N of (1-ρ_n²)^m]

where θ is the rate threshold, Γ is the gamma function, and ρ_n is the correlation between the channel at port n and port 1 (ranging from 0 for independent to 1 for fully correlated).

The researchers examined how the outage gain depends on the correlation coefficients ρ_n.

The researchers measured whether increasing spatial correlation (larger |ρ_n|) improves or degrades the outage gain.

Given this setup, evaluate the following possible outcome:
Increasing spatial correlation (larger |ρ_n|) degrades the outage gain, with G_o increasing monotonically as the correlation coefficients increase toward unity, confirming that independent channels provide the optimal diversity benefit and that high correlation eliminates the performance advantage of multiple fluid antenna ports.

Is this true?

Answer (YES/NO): YES